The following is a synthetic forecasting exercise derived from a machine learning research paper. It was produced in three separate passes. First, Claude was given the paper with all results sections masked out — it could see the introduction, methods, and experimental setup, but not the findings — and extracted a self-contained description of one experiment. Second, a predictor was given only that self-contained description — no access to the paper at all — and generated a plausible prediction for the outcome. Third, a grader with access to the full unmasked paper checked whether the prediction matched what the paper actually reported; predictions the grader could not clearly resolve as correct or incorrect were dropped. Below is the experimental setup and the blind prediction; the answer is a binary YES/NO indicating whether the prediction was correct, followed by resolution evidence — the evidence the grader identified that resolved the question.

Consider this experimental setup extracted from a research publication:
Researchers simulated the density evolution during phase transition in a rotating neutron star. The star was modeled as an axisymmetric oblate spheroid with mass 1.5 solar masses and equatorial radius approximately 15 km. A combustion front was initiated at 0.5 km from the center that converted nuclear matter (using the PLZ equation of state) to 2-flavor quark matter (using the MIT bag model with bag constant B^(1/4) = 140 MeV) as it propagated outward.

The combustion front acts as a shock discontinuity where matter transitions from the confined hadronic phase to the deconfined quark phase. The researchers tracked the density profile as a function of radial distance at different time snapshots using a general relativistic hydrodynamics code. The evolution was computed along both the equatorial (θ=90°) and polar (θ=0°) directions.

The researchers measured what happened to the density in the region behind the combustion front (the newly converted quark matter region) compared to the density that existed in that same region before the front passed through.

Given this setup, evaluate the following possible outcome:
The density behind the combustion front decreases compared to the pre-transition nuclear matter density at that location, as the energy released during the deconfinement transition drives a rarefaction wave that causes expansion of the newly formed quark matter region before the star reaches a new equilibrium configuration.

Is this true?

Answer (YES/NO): NO